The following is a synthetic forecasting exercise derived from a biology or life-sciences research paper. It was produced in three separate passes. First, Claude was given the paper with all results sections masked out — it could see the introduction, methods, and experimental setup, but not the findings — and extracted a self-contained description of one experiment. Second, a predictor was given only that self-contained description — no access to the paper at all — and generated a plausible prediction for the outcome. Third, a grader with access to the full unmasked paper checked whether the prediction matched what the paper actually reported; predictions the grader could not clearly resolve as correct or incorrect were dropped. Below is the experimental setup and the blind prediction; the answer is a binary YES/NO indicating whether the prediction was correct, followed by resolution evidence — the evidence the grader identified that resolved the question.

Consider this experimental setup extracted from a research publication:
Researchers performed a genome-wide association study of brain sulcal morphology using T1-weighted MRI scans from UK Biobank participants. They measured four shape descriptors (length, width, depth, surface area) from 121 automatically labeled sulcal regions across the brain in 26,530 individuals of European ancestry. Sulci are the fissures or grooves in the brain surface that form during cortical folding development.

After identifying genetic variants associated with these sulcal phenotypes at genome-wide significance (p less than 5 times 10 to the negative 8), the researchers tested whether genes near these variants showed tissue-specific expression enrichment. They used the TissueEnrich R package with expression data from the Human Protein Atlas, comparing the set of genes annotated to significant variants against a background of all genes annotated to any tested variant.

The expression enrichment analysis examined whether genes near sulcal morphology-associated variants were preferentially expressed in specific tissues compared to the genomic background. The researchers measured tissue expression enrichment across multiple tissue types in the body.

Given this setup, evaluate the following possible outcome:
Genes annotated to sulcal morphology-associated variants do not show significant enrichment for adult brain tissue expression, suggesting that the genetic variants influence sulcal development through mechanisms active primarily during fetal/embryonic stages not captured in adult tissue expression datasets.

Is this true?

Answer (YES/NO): NO